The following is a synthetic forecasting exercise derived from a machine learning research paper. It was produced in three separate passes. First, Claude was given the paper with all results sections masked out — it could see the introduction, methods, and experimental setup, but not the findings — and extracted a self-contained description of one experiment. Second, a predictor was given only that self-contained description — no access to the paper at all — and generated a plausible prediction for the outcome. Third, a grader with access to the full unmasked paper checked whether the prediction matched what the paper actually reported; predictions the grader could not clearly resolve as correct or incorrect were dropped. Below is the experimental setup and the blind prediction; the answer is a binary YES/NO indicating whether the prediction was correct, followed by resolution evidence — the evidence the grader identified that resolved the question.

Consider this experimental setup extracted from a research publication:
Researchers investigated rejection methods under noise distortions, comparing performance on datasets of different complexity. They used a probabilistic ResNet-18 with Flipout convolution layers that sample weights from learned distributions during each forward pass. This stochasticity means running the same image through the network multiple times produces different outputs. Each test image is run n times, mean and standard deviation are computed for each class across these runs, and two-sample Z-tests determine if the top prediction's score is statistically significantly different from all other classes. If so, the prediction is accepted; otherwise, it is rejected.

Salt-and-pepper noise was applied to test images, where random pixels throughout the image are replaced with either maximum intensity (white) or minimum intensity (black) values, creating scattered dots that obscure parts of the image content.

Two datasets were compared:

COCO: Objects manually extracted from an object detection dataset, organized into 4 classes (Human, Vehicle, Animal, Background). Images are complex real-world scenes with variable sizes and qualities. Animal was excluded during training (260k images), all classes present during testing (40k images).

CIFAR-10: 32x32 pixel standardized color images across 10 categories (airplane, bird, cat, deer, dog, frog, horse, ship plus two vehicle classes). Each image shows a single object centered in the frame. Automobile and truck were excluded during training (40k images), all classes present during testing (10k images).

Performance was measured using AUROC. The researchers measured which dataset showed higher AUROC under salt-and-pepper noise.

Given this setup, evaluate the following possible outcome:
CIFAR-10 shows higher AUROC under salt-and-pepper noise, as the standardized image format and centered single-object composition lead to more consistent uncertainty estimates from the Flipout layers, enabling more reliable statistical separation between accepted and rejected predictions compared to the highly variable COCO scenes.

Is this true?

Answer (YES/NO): YES